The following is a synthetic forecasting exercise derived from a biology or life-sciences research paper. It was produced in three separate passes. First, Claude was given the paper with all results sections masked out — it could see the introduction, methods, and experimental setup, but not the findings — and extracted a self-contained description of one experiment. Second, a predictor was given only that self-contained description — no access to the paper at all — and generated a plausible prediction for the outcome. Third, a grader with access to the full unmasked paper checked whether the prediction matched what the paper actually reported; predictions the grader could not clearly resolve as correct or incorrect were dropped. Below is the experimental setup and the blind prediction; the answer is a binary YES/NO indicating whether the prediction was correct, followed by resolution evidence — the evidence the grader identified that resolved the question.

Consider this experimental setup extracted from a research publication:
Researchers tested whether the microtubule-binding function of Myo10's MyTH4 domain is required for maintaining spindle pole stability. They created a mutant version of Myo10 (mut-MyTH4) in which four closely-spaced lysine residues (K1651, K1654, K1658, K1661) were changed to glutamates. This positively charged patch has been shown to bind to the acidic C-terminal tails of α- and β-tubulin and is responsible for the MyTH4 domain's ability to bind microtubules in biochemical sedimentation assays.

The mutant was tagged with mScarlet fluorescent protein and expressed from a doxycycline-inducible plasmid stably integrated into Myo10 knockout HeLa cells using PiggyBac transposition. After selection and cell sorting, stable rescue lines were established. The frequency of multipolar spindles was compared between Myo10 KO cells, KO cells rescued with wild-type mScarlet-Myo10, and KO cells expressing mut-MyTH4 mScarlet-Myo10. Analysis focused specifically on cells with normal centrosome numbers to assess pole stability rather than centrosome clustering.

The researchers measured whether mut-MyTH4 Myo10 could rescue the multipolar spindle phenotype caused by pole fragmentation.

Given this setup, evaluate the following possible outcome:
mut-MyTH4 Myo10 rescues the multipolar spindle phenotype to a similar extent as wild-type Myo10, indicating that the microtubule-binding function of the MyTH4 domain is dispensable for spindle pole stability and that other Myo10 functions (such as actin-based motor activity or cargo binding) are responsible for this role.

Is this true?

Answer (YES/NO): NO